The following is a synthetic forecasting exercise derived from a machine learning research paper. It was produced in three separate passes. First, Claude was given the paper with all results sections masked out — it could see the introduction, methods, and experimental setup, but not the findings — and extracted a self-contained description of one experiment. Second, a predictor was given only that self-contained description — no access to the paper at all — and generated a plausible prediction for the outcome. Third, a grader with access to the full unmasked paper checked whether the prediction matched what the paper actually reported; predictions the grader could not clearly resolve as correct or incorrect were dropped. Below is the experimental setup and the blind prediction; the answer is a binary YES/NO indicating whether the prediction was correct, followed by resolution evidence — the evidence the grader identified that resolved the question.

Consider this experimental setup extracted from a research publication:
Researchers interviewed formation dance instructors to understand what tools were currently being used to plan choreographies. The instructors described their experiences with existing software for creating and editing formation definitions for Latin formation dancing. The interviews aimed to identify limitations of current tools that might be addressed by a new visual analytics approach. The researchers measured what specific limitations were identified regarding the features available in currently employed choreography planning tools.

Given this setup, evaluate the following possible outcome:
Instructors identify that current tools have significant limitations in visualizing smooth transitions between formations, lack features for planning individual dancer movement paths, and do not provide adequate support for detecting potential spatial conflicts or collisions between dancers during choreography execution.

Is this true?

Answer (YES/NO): NO